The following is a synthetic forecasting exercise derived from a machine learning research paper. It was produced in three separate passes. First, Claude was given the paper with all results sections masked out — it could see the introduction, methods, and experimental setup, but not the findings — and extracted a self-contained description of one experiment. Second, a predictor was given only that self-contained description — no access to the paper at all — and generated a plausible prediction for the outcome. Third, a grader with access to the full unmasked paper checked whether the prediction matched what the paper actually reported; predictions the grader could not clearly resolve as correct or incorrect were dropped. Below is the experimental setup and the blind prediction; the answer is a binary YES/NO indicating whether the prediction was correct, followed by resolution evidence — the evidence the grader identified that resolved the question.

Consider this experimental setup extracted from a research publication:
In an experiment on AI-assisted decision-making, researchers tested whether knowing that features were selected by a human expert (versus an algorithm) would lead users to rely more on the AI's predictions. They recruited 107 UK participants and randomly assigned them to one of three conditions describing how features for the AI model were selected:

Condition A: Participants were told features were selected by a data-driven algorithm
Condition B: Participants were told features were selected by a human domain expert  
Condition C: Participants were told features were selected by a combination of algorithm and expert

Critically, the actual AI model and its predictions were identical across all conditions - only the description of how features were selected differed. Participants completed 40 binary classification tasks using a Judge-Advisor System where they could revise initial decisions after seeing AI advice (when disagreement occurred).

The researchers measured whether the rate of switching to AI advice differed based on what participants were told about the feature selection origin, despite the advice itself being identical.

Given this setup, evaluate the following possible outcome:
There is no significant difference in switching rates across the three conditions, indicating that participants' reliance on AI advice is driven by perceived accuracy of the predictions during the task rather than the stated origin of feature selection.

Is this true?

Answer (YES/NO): YES